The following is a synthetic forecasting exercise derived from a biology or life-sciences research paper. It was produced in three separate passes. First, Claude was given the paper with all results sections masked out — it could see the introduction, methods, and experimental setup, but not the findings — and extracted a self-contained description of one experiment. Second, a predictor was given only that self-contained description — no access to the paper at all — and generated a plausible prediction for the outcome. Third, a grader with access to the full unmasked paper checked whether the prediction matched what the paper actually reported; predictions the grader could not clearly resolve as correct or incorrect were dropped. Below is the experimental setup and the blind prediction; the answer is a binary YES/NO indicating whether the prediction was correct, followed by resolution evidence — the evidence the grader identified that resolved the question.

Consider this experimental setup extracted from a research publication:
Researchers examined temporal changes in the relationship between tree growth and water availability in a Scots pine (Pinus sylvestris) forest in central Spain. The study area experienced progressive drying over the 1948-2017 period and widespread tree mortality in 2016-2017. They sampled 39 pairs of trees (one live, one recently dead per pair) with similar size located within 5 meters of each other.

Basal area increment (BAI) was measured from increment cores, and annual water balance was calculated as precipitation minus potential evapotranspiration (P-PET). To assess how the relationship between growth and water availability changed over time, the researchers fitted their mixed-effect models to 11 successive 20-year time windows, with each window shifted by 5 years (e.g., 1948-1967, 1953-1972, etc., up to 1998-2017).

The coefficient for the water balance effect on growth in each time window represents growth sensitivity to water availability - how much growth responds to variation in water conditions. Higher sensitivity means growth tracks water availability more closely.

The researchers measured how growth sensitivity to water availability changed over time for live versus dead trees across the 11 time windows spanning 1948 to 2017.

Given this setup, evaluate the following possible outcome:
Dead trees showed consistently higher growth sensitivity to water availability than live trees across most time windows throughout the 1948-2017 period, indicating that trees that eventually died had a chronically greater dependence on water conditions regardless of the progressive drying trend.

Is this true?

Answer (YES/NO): NO